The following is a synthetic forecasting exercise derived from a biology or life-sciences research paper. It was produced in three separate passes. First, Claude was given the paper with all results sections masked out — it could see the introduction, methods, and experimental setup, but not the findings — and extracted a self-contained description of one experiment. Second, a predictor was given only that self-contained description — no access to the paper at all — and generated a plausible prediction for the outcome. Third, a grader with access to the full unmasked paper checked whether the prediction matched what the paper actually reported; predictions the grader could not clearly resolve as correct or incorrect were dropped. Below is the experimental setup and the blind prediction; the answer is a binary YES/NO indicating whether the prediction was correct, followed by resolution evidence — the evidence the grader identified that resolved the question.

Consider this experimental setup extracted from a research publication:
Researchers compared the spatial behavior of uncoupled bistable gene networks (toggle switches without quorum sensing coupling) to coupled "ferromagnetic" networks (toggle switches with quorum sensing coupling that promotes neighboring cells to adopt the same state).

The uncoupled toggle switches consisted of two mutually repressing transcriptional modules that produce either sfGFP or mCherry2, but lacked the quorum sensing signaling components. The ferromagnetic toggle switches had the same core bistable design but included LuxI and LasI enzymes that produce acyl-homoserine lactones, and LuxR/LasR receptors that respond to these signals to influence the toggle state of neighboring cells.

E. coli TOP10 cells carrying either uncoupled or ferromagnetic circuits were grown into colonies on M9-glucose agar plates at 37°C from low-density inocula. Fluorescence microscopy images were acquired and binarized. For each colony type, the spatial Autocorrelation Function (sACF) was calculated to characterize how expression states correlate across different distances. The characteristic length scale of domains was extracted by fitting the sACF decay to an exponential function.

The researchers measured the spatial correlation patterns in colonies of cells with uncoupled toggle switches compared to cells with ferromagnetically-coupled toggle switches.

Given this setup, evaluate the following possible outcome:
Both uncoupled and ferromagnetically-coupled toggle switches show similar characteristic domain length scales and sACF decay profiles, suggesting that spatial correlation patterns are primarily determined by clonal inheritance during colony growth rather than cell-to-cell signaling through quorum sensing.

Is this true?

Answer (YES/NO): NO